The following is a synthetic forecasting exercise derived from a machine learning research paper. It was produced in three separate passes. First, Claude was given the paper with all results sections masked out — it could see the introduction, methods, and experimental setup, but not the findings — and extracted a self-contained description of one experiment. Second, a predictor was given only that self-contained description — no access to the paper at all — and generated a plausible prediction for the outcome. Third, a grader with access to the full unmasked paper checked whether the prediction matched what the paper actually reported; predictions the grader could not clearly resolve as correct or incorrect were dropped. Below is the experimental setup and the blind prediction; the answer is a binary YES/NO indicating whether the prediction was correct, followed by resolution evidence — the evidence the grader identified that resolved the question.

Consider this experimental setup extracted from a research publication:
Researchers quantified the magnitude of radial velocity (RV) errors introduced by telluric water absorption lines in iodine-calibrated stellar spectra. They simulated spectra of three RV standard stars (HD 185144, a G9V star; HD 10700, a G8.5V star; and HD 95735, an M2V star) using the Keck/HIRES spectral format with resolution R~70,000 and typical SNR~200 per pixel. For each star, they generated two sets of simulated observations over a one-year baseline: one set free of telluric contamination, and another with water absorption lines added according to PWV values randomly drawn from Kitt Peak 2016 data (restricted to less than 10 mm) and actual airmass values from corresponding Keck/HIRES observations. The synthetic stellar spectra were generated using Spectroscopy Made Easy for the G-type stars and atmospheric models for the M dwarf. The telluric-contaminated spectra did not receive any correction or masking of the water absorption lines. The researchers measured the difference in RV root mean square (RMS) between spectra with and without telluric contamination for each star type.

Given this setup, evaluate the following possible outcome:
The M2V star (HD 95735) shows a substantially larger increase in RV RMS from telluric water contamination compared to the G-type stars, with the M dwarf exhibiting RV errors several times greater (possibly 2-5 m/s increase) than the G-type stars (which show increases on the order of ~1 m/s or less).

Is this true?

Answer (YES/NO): NO